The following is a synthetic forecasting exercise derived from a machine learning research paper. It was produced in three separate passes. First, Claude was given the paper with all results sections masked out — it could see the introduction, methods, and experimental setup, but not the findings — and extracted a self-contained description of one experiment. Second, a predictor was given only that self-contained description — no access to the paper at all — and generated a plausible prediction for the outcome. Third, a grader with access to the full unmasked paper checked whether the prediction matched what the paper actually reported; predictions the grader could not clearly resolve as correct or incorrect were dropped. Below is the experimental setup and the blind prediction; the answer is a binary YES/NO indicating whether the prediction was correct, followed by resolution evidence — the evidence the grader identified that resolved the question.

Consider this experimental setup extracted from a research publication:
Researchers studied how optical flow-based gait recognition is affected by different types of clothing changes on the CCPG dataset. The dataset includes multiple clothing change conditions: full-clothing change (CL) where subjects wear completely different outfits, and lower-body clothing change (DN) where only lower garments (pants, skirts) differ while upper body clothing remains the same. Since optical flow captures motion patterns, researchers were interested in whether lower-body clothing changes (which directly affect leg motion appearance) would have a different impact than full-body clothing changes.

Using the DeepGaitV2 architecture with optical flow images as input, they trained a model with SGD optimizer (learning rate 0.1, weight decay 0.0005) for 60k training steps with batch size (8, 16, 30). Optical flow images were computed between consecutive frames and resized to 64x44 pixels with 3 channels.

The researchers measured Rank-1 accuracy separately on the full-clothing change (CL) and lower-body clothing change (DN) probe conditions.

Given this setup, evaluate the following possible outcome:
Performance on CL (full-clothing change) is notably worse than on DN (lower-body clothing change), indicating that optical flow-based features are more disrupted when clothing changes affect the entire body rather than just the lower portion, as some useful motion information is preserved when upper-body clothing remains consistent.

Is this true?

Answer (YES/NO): YES